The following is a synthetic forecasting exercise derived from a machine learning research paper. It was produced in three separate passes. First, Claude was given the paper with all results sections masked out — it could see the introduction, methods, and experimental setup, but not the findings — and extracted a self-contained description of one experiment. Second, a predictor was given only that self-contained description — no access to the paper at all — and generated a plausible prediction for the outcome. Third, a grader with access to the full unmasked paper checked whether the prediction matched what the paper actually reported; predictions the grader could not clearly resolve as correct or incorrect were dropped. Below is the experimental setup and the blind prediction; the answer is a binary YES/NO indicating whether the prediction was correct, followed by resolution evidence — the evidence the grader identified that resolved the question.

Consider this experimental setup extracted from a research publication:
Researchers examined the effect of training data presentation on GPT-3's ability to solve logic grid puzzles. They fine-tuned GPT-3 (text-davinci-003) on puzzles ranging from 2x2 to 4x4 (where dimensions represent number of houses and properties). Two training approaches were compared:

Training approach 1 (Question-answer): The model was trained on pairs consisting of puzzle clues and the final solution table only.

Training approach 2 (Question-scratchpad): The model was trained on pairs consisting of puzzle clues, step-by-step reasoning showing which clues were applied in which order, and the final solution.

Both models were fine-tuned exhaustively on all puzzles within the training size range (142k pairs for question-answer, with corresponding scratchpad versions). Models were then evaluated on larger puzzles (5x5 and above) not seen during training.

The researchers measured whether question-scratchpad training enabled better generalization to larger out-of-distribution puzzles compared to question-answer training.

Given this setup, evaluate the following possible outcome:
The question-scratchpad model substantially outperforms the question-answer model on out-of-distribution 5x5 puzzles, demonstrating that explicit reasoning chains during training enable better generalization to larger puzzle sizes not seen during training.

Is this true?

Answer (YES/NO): NO